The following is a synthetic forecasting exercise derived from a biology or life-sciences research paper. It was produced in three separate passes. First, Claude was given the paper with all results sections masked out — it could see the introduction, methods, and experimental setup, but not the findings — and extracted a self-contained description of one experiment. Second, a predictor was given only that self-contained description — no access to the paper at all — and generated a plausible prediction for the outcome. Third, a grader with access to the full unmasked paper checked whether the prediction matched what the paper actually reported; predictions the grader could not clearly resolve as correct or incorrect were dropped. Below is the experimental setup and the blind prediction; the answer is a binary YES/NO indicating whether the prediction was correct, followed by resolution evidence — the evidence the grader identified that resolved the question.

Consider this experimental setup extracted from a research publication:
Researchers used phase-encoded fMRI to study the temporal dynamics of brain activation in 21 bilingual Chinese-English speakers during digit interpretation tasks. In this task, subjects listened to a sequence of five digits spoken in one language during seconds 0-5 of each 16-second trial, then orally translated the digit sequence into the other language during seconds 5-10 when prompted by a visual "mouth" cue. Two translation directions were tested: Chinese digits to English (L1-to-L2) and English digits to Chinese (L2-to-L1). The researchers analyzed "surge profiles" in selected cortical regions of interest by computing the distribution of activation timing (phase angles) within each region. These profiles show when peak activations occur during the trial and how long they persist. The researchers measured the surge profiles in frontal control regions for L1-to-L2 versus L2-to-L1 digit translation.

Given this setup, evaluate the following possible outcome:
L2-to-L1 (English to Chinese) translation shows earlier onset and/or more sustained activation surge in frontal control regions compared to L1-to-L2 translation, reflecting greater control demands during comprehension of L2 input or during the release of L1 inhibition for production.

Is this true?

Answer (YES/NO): NO